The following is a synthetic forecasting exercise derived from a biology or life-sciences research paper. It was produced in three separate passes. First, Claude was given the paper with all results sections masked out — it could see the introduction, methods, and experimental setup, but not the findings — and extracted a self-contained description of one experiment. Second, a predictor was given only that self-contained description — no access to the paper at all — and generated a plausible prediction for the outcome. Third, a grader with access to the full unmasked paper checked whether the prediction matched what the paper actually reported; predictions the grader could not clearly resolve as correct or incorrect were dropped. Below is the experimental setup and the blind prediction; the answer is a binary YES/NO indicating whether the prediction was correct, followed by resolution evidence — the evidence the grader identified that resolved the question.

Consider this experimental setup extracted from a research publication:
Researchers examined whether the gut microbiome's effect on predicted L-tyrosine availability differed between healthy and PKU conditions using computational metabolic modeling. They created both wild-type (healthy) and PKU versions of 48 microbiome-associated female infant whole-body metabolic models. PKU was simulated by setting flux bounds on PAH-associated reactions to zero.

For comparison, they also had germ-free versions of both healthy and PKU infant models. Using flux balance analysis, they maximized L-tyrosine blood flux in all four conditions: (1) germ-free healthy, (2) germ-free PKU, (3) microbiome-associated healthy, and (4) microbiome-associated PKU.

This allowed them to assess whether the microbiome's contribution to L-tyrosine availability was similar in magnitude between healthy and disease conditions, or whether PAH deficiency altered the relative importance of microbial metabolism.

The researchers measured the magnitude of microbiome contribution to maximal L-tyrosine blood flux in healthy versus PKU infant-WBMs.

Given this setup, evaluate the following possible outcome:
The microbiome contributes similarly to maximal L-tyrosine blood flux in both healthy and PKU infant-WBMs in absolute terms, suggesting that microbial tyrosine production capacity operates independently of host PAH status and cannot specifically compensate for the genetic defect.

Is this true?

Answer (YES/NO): NO